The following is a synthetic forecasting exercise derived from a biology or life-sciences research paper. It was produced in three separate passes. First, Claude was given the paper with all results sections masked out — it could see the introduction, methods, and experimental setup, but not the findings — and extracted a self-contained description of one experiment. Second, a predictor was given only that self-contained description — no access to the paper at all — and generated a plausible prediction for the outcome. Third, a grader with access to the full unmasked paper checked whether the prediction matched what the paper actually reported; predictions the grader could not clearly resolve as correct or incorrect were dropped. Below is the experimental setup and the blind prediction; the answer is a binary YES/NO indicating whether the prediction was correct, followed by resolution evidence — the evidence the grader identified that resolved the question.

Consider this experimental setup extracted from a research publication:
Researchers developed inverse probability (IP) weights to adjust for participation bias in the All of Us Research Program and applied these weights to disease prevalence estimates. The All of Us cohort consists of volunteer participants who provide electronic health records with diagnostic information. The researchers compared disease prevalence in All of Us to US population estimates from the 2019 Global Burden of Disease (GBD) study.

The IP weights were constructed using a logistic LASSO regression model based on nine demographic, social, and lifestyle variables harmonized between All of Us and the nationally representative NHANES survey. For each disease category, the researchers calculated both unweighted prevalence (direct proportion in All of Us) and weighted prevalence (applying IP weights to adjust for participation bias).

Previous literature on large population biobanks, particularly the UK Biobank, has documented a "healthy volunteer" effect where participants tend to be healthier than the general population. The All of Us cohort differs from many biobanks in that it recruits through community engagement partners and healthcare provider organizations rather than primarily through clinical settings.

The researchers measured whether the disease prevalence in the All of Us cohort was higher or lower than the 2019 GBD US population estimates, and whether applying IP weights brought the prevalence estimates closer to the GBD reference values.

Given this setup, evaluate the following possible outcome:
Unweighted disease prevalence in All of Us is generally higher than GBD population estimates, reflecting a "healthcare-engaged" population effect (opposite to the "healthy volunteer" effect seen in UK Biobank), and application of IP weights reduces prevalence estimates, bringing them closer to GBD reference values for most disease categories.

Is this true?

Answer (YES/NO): YES